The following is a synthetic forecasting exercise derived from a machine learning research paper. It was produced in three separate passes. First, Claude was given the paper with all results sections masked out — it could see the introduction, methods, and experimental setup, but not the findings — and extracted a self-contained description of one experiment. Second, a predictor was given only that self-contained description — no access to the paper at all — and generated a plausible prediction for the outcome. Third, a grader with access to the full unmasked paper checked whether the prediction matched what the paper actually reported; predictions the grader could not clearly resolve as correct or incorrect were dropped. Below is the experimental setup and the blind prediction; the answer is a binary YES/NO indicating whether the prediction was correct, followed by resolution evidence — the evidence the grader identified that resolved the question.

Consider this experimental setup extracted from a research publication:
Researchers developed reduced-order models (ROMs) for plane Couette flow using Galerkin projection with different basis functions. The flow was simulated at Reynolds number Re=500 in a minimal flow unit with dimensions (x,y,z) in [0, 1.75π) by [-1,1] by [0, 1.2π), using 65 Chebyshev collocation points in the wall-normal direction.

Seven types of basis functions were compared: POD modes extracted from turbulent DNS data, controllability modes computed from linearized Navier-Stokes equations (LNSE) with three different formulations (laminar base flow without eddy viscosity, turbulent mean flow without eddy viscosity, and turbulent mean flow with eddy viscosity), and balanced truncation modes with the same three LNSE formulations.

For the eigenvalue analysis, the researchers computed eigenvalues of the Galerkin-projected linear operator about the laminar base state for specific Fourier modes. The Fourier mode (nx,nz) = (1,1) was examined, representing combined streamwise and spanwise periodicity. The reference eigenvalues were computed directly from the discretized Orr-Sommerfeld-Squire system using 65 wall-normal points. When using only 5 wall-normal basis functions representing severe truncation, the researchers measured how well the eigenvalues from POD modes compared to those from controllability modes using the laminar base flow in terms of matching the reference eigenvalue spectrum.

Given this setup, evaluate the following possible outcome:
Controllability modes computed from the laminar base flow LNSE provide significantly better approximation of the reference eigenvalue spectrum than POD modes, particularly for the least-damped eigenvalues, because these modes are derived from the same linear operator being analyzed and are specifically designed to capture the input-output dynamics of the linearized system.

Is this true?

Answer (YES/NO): YES